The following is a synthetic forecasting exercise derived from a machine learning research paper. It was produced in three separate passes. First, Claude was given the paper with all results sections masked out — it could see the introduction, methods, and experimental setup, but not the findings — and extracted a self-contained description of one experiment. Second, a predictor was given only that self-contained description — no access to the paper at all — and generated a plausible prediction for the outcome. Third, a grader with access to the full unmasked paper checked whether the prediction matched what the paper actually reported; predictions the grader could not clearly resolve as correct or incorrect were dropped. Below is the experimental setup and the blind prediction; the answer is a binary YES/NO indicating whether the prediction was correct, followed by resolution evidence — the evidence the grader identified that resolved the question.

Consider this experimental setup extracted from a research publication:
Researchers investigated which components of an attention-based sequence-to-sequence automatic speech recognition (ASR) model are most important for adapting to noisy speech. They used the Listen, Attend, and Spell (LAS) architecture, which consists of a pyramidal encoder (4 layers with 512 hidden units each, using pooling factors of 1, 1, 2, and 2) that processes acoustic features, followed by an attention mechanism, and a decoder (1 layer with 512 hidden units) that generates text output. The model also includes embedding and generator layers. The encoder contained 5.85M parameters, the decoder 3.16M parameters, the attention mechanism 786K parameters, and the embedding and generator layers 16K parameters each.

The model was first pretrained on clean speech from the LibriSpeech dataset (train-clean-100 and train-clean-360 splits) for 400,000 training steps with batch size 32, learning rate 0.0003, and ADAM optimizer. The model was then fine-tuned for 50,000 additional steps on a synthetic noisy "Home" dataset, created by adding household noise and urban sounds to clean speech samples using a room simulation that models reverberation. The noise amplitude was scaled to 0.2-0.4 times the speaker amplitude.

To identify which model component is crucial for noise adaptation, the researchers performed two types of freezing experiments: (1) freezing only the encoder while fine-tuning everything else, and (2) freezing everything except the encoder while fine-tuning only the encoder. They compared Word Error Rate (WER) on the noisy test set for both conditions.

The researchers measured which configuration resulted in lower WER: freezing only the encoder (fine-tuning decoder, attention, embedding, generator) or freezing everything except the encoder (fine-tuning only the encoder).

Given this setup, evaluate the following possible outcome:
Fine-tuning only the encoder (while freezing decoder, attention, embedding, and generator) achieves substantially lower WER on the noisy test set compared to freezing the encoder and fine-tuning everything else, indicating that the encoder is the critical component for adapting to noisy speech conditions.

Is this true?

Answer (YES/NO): YES